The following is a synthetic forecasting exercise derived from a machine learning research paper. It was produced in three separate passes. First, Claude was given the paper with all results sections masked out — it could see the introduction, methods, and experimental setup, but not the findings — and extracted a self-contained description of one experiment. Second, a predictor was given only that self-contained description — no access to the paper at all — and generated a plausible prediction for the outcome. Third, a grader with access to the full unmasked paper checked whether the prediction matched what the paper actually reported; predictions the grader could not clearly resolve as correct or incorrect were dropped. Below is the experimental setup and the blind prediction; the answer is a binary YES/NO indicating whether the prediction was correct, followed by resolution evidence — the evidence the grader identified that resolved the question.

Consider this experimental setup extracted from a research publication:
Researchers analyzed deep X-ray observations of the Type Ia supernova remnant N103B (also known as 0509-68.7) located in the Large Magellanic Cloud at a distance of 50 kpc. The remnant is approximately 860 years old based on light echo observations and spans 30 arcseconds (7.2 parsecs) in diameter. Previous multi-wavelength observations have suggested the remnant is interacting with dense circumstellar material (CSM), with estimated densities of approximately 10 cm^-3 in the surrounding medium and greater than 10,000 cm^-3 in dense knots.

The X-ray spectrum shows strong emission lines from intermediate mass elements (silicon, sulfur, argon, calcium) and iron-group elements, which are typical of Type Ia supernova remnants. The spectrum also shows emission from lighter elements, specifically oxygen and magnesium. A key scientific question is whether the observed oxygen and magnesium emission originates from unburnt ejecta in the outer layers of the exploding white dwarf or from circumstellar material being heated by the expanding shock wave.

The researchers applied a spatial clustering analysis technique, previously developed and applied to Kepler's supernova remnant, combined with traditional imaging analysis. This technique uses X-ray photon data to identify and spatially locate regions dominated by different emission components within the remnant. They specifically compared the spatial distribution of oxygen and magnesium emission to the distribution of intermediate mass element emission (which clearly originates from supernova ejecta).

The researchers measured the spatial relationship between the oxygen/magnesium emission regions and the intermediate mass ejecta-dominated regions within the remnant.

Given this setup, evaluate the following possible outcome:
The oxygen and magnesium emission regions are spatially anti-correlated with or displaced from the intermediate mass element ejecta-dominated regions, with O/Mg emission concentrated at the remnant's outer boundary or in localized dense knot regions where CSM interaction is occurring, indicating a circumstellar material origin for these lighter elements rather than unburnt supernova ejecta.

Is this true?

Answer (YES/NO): YES